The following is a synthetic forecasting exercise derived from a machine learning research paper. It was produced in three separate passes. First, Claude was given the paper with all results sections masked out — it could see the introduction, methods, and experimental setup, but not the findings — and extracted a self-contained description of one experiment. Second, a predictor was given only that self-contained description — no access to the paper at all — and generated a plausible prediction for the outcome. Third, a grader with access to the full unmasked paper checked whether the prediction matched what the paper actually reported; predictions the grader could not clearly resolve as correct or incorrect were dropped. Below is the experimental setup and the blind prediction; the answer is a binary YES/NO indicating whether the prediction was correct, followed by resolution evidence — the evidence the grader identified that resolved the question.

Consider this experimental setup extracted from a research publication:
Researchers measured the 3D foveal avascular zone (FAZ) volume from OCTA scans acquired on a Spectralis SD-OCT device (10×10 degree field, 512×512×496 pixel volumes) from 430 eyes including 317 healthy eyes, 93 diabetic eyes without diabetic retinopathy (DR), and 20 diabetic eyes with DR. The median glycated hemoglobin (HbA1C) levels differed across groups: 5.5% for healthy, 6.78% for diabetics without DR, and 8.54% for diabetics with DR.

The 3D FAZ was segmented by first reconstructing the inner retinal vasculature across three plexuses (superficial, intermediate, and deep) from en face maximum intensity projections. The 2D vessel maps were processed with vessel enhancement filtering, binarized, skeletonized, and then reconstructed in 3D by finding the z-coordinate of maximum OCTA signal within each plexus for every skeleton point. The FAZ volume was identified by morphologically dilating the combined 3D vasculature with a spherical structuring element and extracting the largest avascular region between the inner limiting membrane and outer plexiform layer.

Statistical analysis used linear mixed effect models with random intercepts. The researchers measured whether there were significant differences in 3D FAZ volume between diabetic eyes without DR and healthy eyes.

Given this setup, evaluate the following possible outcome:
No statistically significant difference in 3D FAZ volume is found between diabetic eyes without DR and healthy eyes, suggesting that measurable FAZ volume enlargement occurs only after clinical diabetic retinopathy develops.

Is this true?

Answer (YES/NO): NO